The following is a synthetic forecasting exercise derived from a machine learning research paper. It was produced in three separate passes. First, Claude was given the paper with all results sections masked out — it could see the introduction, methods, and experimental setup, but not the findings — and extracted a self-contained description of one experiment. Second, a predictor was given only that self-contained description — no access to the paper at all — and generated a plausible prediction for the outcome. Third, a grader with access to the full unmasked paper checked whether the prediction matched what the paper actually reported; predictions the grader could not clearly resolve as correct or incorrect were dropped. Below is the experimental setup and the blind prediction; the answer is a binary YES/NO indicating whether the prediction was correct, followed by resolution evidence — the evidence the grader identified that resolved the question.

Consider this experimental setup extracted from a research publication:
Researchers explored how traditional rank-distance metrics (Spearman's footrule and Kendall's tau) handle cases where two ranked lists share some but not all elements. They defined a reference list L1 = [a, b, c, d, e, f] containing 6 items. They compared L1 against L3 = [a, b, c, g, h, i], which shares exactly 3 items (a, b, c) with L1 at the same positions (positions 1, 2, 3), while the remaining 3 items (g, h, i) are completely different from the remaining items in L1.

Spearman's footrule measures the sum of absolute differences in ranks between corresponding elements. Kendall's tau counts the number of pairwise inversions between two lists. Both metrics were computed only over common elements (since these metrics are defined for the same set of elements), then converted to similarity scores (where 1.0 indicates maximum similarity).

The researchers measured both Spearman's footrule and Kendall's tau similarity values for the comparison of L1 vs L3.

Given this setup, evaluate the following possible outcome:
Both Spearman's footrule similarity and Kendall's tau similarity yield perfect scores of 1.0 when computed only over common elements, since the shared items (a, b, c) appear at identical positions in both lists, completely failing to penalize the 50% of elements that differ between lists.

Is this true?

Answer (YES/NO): YES